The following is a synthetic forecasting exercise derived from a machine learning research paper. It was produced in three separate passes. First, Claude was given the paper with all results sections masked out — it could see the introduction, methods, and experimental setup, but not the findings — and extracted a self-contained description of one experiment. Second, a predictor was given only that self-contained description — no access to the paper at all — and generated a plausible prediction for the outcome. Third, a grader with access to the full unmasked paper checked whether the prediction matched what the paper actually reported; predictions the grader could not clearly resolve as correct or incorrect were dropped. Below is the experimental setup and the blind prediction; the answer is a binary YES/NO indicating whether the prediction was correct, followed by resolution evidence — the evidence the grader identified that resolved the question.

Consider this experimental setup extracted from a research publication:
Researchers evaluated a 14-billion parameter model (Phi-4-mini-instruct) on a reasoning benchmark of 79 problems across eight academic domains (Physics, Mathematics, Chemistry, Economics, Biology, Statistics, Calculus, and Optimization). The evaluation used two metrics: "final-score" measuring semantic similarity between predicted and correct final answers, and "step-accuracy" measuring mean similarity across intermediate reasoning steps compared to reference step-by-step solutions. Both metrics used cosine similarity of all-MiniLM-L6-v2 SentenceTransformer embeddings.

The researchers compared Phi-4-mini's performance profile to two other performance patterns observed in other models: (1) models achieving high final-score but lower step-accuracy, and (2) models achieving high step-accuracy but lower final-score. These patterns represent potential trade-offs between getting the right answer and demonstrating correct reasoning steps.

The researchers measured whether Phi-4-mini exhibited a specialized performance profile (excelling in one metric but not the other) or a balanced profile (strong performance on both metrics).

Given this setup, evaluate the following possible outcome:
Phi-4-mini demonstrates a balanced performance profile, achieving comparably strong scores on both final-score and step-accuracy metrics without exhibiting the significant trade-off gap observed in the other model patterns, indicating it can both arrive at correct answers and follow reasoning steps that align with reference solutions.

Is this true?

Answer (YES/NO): NO